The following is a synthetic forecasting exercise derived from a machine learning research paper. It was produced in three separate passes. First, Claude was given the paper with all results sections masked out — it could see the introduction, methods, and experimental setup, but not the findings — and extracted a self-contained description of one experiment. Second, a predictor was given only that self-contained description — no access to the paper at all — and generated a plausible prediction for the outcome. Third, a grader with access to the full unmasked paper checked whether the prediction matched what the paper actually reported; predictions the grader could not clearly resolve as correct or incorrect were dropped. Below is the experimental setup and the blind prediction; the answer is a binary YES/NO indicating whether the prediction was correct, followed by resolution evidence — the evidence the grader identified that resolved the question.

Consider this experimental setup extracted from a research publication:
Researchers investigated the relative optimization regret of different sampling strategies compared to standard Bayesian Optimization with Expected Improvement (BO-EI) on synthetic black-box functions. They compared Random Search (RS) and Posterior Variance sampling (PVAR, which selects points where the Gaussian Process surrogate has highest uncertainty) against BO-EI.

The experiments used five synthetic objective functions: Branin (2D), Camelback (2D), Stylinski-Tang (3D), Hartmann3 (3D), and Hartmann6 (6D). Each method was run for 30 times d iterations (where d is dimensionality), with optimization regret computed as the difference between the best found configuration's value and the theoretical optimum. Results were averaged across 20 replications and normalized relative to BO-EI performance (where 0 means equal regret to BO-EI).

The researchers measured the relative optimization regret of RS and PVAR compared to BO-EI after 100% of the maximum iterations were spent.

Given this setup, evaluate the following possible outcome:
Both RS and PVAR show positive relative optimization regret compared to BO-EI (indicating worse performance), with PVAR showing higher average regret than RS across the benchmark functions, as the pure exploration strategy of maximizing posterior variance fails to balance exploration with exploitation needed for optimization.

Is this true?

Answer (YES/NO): YES